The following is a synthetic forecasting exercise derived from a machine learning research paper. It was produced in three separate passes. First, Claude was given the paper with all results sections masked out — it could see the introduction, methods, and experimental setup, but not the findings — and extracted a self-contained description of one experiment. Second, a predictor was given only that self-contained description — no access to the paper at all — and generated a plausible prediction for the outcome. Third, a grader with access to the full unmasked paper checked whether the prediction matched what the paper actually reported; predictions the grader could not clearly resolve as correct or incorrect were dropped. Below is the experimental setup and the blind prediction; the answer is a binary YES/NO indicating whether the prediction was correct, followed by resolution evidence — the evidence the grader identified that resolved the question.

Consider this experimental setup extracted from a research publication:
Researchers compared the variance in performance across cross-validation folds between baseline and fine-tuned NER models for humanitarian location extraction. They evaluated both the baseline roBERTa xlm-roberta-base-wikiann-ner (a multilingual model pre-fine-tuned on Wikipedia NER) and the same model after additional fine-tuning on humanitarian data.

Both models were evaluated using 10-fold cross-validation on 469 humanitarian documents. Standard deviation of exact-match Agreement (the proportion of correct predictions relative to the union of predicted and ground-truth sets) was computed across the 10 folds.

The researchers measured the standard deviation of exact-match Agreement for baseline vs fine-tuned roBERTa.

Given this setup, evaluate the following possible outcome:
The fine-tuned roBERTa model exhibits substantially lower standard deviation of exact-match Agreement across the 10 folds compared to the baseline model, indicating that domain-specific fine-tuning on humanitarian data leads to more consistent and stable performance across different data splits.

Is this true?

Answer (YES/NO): NO